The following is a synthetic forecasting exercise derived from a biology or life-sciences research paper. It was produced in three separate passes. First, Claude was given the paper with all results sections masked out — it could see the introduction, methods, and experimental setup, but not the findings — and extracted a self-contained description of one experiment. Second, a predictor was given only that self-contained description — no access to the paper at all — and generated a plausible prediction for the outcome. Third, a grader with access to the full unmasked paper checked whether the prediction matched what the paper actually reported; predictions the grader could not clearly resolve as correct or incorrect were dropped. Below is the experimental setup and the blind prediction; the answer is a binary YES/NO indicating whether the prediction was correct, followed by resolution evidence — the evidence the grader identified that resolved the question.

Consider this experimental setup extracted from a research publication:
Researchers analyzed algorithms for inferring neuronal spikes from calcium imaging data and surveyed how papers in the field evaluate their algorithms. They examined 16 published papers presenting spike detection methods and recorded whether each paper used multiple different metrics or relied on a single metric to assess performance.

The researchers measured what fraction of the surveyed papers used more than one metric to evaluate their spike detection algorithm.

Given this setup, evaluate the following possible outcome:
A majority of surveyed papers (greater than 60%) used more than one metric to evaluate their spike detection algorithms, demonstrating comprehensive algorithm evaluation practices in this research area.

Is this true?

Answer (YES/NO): NO